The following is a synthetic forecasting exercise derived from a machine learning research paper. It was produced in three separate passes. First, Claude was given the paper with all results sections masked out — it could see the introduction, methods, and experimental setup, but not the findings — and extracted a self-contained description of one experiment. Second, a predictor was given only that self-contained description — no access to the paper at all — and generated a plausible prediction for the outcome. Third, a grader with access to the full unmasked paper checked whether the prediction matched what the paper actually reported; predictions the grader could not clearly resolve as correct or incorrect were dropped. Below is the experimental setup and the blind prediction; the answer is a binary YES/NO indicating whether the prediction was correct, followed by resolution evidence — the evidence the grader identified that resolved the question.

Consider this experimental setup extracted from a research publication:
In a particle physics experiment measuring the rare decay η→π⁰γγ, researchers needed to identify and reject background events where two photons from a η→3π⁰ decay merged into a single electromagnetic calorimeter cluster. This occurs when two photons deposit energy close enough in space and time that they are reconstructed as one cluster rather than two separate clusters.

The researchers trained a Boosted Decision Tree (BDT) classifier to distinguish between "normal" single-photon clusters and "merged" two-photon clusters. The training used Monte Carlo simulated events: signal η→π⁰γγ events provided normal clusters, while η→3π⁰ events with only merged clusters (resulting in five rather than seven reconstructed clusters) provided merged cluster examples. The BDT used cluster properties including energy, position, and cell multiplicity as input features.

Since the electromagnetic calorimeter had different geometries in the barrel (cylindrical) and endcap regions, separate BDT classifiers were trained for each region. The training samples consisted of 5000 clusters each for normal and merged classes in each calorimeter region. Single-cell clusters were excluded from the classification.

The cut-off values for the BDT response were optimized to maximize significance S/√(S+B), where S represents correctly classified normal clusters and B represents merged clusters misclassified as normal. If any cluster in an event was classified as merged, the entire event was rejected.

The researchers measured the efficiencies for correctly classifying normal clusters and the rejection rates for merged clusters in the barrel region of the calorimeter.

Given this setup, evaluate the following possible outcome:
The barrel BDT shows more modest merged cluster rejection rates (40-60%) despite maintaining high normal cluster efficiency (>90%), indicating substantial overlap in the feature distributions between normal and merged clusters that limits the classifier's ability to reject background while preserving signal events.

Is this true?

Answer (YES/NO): NO